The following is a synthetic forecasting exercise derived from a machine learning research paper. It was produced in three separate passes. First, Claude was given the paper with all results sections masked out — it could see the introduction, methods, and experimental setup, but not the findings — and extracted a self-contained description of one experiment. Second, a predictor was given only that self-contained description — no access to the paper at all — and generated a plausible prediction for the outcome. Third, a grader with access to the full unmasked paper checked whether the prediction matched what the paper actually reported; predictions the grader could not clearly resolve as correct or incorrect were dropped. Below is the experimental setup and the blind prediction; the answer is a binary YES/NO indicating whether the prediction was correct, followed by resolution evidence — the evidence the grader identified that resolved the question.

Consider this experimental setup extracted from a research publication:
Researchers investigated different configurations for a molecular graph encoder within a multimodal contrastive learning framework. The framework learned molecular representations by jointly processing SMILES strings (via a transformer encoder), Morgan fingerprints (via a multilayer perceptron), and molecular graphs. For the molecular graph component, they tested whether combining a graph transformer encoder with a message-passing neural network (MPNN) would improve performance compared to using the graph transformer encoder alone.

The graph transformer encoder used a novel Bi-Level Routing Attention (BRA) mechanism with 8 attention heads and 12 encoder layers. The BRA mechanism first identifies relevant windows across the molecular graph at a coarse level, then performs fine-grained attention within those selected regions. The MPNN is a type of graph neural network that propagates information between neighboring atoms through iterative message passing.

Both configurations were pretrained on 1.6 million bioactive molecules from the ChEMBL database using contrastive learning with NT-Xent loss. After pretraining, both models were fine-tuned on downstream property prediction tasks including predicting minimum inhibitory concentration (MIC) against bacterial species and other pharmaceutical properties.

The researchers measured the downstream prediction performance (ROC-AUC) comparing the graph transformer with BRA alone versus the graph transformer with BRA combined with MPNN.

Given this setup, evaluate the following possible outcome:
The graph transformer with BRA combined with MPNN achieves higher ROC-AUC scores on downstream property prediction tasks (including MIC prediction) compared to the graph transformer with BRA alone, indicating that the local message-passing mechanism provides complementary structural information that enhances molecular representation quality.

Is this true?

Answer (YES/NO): NO